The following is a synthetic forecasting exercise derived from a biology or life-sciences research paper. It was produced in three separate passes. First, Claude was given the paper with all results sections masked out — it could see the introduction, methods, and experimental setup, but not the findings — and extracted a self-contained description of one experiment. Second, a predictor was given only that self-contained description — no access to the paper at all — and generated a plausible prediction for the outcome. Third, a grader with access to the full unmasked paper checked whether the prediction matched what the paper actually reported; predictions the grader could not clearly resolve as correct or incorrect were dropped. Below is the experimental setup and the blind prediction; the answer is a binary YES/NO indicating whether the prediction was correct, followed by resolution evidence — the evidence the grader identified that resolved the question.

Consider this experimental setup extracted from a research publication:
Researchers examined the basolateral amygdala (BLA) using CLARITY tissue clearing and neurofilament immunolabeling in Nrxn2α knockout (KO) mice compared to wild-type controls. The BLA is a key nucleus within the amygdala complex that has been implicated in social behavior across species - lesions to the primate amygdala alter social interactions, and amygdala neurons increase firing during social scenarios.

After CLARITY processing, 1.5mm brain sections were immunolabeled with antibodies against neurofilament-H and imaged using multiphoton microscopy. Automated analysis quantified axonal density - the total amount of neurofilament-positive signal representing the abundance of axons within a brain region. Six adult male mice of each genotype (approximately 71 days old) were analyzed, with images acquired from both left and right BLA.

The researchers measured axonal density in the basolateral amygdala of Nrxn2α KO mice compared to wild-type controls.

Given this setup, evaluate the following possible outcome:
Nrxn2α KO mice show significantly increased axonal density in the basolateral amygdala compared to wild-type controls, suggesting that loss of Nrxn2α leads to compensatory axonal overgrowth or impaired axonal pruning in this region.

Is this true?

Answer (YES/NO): NO